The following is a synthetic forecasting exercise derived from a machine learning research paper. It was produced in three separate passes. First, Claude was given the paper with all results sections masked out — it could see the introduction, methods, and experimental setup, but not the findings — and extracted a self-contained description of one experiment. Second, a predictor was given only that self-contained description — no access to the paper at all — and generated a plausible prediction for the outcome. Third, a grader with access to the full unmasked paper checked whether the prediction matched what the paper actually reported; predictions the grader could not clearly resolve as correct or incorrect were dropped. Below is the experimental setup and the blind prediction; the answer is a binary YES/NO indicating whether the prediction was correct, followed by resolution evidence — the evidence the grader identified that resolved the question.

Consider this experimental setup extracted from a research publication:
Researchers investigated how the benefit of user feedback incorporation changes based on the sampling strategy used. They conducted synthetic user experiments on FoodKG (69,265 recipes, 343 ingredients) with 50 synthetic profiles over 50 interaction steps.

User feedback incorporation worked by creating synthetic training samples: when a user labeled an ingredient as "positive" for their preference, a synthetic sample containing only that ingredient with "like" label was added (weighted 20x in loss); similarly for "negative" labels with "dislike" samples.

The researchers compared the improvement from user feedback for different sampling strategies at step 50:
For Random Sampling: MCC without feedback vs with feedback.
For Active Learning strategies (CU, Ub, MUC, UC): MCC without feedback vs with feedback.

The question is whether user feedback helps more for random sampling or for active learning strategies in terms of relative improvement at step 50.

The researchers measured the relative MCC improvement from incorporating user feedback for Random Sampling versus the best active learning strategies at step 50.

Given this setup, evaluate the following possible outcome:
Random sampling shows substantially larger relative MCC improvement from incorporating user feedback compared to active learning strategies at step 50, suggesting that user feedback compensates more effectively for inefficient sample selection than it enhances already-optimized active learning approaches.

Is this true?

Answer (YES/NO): YES